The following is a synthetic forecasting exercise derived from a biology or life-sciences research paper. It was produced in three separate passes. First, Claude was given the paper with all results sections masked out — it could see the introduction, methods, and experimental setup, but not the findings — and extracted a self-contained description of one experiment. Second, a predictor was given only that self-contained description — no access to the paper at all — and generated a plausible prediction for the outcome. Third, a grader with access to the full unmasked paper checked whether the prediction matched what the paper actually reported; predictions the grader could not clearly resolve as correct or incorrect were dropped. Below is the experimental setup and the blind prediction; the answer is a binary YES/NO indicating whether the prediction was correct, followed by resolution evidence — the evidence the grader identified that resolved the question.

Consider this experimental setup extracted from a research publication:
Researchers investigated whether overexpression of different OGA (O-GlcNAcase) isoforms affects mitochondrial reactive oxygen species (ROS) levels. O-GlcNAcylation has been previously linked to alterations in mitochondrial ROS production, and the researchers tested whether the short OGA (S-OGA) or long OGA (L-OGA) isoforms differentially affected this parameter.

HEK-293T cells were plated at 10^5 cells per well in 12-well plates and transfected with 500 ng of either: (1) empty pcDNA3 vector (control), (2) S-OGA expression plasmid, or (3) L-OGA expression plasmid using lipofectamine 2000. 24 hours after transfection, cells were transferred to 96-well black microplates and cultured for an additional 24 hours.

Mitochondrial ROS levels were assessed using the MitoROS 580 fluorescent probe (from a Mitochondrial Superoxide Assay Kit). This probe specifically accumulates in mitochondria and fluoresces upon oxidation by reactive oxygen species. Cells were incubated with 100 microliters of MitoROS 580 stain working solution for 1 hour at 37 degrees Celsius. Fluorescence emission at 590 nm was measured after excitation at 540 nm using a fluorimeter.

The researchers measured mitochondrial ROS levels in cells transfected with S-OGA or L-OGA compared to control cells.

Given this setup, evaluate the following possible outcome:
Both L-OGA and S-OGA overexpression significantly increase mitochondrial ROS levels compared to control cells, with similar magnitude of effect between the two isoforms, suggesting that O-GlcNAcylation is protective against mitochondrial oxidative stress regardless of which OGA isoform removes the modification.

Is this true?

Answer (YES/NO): NO